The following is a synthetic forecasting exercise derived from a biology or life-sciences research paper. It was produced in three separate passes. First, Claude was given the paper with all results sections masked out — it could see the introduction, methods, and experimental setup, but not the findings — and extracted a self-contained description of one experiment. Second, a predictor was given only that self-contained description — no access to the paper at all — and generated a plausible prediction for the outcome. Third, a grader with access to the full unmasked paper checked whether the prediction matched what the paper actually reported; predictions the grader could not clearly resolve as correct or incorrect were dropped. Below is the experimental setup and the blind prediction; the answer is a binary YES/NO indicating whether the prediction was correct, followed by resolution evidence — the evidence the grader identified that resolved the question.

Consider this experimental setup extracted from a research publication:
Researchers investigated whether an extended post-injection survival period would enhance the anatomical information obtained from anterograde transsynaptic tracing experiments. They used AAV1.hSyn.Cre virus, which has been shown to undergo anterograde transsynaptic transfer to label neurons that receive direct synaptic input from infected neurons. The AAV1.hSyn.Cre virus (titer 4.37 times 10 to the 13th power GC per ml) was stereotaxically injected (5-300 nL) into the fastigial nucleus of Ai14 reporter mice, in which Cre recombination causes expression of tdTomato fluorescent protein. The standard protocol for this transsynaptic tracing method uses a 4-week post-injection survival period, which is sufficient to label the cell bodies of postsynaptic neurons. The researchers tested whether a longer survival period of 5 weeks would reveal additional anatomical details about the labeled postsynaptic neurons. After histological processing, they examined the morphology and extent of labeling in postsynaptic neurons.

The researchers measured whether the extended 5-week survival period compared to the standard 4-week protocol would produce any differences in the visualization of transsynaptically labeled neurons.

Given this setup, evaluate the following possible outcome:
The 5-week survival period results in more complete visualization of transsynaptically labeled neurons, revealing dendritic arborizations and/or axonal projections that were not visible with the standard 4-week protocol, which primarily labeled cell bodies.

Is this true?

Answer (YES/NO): YES